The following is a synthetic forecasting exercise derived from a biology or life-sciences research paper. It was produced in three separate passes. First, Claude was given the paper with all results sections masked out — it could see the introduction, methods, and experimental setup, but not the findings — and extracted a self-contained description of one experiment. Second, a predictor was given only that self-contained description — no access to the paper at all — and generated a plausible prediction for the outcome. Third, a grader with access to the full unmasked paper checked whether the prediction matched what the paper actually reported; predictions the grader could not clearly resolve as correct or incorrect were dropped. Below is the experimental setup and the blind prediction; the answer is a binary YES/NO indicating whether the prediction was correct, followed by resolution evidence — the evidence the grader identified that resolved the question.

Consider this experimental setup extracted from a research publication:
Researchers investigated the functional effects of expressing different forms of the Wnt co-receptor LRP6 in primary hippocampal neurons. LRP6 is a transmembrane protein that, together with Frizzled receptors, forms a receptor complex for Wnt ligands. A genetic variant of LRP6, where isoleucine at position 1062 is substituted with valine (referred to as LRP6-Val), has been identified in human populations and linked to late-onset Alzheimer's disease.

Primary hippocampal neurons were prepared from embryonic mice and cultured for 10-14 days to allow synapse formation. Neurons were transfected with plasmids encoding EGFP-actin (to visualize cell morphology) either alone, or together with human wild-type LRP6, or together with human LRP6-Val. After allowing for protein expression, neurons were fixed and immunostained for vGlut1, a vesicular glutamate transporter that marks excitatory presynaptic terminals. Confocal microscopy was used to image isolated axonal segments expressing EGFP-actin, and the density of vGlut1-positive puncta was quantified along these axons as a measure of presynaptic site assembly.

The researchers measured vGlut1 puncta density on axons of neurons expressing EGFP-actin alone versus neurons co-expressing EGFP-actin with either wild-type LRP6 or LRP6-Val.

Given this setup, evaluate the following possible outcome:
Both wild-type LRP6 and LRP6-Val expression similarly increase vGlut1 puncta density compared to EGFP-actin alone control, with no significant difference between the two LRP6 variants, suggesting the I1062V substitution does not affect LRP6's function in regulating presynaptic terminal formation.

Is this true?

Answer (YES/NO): NO